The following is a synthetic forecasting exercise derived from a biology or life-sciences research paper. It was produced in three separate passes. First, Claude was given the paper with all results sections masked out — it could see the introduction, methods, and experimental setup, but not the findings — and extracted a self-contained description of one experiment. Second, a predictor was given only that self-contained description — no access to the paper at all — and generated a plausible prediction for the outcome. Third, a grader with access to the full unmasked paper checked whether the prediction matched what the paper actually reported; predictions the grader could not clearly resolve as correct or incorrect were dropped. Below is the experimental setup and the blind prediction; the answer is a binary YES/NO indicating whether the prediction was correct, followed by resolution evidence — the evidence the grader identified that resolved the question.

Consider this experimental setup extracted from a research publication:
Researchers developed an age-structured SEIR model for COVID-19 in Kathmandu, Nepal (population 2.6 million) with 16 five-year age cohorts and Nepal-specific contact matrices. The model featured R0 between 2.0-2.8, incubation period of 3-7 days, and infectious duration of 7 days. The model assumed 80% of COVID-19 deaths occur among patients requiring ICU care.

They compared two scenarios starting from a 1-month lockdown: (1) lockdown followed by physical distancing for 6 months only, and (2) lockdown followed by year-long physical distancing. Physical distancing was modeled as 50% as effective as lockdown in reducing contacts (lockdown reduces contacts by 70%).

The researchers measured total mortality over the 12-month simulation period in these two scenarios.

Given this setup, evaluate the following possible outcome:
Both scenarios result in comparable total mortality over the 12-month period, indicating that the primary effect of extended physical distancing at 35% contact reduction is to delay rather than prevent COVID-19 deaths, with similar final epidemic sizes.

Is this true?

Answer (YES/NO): NO